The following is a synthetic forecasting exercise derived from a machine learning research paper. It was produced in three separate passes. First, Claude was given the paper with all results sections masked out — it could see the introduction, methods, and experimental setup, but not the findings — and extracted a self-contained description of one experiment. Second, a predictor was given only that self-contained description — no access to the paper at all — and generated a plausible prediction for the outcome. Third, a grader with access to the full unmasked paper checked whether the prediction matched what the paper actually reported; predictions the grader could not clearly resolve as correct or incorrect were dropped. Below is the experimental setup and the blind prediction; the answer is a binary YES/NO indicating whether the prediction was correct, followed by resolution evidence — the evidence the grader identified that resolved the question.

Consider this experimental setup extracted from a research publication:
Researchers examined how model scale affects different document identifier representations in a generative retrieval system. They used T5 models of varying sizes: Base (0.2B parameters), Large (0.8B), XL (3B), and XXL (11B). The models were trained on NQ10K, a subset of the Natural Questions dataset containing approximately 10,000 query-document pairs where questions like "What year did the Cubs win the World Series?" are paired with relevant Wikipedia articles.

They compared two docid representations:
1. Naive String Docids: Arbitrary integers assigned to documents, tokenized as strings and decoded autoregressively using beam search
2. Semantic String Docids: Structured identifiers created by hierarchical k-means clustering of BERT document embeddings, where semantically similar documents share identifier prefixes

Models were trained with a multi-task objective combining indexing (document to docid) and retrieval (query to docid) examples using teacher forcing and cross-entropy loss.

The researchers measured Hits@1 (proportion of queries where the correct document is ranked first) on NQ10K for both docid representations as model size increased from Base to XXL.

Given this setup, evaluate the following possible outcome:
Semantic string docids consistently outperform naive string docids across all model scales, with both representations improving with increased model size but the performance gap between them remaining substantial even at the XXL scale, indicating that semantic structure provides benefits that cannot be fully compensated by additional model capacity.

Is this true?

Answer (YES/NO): NO